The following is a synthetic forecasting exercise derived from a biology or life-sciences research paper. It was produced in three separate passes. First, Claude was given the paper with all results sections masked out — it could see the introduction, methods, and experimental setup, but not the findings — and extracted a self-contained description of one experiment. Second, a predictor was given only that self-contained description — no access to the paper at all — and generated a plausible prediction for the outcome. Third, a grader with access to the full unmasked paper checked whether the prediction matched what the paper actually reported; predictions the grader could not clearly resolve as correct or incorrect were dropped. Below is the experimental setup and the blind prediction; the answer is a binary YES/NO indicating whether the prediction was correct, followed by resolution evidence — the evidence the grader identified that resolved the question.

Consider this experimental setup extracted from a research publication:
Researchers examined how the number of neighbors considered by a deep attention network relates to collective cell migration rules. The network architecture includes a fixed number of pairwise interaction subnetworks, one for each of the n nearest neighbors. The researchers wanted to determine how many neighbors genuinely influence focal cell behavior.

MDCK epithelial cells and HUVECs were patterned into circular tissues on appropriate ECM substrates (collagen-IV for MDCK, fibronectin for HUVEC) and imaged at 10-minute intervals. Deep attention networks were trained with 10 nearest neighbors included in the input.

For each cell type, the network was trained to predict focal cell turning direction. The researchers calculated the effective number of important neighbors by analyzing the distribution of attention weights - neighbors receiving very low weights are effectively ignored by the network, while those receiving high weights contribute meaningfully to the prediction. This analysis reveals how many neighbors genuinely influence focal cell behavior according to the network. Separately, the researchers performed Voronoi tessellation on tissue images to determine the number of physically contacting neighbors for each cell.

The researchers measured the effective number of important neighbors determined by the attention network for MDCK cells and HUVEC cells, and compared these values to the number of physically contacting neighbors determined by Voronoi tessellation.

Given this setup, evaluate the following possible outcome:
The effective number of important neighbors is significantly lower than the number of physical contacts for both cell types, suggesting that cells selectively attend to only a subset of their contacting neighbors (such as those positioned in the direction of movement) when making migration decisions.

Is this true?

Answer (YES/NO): NO